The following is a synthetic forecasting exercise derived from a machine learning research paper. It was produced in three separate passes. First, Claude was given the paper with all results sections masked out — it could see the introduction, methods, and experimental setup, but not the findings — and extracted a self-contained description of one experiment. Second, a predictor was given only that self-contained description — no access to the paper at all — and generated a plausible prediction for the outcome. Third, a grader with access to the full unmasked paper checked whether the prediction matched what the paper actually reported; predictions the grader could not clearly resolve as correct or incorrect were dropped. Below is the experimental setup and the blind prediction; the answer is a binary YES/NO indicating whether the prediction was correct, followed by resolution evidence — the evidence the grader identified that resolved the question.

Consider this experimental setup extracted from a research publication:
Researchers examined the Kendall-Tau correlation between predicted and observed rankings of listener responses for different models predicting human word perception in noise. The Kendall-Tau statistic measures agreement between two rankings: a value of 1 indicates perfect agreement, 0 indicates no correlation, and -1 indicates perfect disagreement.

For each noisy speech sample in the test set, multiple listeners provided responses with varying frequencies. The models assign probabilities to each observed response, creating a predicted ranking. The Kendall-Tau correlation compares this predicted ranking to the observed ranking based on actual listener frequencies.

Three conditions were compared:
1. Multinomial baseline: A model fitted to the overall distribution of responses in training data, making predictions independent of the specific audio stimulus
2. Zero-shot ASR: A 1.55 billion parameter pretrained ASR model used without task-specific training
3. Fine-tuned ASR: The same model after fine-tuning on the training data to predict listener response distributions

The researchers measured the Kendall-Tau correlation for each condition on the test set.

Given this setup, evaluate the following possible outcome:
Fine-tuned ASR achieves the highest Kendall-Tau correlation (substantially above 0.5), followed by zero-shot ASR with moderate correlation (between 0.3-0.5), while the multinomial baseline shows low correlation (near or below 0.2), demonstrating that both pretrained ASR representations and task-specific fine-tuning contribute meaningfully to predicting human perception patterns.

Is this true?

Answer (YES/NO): NO